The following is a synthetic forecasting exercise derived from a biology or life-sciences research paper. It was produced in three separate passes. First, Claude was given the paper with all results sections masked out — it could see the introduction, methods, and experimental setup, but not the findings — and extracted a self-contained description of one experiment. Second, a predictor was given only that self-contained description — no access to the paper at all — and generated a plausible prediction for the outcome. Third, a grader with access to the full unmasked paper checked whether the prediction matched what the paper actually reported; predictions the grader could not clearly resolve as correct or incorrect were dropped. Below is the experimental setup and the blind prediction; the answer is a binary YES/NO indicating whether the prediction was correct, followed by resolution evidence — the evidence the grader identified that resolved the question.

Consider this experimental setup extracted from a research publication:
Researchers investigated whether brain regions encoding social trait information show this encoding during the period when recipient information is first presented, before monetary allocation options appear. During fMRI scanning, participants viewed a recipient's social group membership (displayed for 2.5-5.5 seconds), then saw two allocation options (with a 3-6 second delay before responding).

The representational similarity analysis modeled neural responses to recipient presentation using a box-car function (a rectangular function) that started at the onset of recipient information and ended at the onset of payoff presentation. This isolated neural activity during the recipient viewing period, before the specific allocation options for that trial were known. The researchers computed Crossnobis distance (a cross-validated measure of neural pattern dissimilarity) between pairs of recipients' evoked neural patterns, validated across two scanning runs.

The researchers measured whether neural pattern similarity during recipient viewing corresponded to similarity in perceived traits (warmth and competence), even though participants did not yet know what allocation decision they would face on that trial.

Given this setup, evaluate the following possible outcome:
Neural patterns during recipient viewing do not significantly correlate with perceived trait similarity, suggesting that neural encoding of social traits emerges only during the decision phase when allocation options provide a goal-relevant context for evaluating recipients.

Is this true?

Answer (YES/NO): NO